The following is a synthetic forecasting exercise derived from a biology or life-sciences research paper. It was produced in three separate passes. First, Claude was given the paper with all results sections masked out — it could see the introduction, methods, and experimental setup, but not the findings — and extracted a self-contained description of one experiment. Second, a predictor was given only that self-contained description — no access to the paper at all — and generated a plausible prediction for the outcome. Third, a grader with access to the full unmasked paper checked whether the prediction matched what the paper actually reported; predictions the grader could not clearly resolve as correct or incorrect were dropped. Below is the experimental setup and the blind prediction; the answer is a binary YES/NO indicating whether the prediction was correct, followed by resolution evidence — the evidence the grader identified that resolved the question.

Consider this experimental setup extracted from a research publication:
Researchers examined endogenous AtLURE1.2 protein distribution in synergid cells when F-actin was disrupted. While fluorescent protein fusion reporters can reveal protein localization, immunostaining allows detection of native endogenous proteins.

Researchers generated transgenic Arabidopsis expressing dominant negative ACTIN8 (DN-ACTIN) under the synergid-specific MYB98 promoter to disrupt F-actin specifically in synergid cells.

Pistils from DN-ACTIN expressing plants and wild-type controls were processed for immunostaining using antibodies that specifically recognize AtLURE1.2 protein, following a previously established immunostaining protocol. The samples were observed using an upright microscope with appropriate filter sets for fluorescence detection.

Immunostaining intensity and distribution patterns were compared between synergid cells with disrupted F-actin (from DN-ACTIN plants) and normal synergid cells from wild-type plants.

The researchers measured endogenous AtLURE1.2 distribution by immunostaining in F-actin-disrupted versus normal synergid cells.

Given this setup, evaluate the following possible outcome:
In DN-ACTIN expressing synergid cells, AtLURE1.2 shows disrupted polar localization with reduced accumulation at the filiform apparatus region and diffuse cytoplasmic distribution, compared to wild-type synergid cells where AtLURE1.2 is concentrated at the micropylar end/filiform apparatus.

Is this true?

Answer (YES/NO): NO